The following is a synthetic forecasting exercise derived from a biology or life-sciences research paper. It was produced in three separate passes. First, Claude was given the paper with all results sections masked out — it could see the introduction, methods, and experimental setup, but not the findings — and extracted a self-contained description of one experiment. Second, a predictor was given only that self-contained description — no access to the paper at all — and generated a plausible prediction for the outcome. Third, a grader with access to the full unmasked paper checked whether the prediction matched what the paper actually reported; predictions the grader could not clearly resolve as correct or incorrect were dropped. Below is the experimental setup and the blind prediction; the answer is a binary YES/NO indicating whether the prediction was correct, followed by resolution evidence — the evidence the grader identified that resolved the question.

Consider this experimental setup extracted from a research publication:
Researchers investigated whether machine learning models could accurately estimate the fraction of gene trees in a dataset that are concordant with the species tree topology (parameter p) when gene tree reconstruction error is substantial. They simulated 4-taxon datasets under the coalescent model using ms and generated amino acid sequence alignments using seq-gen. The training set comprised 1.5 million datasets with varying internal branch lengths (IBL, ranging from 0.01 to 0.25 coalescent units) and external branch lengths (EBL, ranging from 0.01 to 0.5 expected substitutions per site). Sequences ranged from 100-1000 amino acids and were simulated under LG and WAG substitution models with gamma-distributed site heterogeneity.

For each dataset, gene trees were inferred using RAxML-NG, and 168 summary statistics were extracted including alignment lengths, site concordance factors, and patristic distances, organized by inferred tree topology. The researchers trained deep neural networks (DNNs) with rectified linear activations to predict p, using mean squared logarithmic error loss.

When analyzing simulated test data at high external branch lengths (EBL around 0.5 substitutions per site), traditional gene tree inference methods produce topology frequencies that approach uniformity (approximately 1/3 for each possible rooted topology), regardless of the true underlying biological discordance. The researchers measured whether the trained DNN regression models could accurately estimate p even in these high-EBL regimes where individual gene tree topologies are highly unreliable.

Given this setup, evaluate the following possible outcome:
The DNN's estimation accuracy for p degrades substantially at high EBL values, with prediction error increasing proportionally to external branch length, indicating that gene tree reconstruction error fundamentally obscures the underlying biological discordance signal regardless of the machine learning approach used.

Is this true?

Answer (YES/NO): NO